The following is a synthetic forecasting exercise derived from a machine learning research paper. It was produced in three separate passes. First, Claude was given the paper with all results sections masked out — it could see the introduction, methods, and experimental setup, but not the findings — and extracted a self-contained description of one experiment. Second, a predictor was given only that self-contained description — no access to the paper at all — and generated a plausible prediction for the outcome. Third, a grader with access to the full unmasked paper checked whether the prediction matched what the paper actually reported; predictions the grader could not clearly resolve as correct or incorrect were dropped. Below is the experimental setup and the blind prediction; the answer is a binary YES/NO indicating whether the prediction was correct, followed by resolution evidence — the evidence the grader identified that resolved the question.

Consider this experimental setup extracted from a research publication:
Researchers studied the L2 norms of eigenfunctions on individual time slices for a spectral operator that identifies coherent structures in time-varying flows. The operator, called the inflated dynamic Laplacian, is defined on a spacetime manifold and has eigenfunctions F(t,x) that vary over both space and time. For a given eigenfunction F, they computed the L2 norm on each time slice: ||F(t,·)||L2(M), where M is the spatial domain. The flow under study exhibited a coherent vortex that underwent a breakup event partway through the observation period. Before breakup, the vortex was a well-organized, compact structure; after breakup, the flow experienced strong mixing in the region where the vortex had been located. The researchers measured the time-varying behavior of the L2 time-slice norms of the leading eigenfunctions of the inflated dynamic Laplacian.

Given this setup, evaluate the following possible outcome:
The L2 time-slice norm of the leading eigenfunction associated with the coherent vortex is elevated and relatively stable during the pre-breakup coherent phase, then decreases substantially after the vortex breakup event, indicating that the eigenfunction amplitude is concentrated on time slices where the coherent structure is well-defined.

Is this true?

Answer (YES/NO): YES